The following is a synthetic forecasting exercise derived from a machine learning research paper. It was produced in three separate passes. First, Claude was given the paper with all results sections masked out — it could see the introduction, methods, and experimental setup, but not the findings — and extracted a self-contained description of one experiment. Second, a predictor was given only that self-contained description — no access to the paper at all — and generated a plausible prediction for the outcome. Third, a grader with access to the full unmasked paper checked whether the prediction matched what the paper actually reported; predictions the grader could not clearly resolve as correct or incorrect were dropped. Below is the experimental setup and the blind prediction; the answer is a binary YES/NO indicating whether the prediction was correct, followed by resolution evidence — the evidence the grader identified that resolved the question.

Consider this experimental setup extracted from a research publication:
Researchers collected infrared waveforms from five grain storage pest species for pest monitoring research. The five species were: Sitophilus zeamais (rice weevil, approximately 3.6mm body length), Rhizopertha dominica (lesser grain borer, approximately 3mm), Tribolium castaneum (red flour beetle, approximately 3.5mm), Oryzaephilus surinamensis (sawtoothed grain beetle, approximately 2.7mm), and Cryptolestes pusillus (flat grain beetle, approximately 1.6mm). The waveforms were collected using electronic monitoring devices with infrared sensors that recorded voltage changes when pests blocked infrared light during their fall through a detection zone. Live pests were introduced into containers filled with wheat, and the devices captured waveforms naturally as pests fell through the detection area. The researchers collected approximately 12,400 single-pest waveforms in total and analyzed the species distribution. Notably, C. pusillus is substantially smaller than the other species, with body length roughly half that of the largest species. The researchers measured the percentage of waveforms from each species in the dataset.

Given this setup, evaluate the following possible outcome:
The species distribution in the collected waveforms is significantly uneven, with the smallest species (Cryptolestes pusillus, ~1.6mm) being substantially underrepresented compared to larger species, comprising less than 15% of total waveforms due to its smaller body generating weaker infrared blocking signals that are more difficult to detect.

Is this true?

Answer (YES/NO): NO